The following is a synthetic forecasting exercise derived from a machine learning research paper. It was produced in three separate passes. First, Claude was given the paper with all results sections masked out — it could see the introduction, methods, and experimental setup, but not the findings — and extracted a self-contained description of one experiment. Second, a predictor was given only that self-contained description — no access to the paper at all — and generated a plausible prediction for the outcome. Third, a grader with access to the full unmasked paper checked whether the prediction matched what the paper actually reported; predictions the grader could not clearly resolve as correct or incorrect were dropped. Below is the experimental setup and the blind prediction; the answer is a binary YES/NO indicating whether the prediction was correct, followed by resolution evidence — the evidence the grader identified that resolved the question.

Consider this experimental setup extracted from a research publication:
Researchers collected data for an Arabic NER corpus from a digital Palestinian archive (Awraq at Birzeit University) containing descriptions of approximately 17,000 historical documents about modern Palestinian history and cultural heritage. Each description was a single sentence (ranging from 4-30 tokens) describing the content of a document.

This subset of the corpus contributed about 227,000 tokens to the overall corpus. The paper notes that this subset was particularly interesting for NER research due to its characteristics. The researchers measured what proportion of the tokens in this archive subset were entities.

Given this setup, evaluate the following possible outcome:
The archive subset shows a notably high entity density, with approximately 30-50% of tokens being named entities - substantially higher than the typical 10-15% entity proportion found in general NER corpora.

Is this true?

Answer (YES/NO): NO